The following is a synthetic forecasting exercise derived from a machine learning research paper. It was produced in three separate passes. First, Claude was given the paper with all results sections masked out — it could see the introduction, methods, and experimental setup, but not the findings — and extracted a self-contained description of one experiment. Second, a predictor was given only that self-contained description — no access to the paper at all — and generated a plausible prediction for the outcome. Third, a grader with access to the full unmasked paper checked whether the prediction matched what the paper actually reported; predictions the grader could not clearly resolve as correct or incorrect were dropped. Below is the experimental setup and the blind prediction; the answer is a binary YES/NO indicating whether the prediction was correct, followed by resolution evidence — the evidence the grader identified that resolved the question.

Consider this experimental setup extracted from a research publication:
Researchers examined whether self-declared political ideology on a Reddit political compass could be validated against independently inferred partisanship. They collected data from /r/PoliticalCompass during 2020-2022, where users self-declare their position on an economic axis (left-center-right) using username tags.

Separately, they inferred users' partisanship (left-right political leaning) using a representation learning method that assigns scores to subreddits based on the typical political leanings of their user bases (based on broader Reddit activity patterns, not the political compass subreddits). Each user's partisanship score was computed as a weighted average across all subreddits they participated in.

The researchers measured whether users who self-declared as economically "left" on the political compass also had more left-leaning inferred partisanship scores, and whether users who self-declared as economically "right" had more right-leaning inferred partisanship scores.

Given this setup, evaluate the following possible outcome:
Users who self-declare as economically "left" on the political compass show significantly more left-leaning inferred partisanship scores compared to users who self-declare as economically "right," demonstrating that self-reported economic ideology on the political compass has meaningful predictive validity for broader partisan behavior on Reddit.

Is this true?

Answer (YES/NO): YES